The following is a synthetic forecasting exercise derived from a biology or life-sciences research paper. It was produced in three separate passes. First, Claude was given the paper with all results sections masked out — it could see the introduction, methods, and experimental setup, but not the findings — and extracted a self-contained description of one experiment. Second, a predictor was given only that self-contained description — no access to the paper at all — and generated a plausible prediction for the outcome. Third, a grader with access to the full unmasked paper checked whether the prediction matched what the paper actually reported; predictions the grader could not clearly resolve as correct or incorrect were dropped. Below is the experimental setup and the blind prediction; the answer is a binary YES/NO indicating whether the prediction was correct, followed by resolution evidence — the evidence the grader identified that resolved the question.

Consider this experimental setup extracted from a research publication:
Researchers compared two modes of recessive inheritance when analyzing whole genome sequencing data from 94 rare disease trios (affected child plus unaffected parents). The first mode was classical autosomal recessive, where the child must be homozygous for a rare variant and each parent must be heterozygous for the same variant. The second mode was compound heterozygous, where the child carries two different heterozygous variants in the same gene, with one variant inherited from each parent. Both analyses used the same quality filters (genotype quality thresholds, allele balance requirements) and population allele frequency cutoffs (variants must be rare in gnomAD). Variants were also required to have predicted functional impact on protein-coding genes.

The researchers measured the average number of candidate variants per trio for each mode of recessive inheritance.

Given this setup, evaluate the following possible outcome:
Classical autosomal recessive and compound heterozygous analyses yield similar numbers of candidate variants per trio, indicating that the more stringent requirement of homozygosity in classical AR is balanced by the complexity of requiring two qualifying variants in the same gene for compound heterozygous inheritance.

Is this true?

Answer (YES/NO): NO